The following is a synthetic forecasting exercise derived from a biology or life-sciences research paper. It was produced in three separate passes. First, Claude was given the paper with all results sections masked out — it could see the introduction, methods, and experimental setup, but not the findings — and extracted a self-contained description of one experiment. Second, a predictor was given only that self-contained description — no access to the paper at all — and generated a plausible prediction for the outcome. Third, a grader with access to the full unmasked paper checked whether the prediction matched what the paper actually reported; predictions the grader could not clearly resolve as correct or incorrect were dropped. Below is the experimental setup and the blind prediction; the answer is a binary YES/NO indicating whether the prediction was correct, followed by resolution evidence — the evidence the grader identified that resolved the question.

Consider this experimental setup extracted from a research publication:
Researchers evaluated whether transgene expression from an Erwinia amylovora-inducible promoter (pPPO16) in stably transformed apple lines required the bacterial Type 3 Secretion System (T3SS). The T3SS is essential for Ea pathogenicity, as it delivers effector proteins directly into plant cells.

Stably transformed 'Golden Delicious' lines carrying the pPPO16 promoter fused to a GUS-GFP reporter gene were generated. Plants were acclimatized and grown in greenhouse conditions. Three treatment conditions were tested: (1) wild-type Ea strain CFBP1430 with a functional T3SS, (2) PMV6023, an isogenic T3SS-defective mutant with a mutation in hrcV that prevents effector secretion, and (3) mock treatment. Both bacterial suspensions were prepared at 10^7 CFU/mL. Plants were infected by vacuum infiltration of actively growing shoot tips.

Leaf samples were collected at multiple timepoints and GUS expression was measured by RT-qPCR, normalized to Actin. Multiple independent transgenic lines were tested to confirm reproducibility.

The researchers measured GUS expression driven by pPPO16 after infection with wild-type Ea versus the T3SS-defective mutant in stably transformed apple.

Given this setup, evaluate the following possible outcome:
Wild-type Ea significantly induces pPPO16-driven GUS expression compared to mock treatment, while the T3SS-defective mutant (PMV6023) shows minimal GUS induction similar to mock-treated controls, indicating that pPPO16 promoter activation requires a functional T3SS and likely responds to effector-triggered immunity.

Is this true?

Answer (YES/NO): YES